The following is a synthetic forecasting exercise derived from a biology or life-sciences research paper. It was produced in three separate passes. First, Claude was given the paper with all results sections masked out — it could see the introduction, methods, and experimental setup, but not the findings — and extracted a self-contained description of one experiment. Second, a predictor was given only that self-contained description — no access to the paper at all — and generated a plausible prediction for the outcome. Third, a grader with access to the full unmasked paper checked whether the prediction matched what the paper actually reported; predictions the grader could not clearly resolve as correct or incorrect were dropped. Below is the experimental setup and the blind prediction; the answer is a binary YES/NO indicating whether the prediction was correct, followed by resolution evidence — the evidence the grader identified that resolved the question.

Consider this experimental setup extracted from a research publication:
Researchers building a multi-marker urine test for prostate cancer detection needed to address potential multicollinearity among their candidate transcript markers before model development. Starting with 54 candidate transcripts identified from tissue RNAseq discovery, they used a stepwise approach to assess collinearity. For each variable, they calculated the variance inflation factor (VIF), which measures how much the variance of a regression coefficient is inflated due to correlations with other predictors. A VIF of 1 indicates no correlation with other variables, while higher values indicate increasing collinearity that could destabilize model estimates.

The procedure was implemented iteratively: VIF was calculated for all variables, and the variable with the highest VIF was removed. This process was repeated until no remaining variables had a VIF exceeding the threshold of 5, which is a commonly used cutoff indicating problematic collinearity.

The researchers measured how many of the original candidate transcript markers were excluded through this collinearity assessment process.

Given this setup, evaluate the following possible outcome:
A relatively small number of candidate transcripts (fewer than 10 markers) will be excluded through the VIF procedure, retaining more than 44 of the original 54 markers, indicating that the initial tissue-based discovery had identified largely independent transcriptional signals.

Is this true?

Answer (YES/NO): YES